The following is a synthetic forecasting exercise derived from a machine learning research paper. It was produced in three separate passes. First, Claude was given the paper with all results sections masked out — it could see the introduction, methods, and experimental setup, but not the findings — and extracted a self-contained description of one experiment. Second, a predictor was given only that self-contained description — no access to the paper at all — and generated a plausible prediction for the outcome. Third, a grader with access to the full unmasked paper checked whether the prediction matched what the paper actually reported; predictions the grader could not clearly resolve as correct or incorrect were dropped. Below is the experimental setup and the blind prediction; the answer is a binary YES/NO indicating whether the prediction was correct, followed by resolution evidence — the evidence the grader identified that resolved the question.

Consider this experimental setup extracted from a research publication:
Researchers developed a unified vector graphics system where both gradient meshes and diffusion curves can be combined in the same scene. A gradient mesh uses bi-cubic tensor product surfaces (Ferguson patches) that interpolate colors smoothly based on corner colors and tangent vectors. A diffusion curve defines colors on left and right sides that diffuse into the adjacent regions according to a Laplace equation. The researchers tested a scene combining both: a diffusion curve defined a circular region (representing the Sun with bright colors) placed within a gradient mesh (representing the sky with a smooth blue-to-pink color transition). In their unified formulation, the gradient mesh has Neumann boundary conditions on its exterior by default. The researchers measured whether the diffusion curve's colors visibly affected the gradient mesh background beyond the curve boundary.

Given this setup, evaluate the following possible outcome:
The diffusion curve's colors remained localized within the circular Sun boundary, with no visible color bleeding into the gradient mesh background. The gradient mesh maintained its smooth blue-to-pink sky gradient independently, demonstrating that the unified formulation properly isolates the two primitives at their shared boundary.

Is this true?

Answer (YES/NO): NO